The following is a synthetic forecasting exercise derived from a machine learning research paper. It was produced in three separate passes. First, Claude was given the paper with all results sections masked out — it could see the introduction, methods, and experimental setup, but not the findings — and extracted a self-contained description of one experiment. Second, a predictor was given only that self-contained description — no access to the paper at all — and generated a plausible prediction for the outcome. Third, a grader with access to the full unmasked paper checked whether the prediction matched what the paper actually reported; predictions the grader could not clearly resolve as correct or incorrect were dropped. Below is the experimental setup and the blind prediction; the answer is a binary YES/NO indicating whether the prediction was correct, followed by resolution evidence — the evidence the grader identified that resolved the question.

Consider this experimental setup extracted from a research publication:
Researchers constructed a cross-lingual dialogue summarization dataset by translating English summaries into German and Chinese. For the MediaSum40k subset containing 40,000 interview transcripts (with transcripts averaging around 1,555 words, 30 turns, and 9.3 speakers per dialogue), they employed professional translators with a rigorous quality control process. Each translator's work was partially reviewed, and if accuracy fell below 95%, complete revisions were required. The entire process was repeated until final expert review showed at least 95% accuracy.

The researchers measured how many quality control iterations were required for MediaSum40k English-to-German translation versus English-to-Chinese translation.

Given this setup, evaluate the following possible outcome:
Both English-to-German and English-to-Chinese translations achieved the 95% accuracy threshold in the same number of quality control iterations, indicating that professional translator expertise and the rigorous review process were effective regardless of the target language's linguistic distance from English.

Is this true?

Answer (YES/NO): NO